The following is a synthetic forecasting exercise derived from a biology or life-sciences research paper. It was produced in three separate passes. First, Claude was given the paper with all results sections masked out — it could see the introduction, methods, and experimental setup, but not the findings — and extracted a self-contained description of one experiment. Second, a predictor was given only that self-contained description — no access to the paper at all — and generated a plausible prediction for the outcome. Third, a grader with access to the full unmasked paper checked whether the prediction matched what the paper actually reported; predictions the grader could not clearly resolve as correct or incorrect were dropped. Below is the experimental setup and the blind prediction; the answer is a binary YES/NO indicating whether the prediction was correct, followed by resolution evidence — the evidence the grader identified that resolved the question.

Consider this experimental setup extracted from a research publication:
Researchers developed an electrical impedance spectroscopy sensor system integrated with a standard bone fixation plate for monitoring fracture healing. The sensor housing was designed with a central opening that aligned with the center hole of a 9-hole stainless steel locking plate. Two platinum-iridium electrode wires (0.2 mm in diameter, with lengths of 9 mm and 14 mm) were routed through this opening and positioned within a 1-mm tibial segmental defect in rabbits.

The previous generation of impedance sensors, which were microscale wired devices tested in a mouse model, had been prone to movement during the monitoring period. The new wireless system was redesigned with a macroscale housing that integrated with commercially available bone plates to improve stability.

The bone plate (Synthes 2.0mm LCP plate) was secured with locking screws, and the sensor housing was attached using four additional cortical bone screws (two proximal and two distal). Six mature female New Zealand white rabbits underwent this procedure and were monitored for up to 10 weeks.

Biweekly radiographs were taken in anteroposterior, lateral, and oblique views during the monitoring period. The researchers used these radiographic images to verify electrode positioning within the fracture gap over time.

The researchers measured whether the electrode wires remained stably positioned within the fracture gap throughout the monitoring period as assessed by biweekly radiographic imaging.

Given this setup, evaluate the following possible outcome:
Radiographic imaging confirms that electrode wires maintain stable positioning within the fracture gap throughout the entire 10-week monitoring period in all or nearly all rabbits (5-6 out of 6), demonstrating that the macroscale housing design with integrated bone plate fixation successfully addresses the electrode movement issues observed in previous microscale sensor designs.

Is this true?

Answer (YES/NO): YES